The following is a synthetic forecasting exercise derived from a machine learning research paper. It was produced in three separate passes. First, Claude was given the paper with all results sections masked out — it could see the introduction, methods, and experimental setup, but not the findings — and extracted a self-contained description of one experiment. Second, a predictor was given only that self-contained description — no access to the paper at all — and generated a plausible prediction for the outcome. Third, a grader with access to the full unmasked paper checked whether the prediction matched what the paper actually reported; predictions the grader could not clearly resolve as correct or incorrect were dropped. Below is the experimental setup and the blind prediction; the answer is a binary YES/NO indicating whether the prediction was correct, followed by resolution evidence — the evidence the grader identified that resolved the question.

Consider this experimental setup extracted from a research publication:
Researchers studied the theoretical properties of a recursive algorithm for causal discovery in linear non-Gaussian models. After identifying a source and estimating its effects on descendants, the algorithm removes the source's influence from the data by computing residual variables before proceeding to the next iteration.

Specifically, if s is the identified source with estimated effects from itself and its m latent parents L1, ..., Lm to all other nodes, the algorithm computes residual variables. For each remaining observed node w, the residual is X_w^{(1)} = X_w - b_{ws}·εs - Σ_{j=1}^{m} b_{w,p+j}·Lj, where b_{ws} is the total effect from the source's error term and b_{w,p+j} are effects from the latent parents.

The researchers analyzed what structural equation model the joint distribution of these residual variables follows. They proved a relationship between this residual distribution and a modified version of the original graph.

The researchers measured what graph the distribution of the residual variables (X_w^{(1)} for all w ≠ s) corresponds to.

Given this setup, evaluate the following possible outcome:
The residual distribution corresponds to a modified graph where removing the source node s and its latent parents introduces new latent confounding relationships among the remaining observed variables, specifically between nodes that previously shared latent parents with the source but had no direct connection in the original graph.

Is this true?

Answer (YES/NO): NO